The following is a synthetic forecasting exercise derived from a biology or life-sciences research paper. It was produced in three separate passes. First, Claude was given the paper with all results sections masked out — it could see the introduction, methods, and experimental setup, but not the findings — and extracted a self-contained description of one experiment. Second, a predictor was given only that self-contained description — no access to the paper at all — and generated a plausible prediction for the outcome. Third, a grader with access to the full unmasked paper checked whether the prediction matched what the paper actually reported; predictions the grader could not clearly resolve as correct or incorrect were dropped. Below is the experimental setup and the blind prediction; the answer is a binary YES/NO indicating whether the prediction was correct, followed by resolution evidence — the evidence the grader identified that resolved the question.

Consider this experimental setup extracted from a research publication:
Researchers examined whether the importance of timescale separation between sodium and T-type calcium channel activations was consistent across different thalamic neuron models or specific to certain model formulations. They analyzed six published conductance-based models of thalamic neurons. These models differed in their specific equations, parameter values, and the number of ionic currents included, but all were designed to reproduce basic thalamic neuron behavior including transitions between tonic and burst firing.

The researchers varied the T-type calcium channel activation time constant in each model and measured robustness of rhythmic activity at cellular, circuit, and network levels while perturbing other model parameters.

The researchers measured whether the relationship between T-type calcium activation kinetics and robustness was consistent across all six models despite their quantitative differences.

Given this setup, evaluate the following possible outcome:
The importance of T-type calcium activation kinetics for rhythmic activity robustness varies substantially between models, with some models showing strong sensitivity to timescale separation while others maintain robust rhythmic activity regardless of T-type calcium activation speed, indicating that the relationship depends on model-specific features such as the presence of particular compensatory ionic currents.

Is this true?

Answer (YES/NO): NO